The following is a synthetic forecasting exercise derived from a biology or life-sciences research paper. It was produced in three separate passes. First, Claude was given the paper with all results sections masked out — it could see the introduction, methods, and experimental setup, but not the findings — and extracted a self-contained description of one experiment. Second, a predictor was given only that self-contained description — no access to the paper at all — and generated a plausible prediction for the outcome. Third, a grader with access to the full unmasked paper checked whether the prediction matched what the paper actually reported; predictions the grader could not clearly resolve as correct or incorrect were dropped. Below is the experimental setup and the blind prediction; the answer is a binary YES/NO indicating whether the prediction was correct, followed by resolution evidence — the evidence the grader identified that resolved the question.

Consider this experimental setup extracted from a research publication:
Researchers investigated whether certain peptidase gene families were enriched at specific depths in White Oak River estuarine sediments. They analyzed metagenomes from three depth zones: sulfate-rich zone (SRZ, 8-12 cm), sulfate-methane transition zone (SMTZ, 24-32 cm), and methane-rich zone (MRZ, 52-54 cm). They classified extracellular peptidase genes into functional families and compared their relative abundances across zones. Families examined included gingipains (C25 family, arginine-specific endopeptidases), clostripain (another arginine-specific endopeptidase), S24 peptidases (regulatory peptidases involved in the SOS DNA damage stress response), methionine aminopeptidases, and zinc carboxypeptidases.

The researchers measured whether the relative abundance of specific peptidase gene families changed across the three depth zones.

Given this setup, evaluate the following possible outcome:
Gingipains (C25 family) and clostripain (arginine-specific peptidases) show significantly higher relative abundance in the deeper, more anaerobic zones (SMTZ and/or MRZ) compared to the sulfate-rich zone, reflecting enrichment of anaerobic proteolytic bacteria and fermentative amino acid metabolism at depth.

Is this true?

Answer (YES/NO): NO